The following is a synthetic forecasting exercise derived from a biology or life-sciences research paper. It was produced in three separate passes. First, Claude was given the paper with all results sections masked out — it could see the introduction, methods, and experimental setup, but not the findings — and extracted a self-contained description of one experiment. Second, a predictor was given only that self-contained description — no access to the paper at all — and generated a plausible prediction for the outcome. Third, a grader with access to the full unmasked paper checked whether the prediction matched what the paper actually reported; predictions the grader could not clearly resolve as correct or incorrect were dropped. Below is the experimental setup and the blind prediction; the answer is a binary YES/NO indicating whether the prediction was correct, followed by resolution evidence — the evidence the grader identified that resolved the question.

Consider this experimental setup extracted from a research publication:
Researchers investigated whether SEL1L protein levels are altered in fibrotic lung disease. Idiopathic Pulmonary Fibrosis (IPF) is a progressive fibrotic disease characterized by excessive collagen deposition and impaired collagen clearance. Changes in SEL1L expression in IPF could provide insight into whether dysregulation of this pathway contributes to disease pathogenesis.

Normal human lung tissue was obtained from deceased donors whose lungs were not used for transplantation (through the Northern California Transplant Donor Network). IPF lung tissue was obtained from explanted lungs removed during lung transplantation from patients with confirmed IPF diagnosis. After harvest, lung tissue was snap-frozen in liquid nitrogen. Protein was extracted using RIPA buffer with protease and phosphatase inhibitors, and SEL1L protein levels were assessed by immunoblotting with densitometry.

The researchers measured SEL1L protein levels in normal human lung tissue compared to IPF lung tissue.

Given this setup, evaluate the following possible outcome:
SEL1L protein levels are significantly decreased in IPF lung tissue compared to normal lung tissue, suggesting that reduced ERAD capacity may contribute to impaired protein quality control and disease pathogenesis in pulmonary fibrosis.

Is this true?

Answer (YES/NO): NO